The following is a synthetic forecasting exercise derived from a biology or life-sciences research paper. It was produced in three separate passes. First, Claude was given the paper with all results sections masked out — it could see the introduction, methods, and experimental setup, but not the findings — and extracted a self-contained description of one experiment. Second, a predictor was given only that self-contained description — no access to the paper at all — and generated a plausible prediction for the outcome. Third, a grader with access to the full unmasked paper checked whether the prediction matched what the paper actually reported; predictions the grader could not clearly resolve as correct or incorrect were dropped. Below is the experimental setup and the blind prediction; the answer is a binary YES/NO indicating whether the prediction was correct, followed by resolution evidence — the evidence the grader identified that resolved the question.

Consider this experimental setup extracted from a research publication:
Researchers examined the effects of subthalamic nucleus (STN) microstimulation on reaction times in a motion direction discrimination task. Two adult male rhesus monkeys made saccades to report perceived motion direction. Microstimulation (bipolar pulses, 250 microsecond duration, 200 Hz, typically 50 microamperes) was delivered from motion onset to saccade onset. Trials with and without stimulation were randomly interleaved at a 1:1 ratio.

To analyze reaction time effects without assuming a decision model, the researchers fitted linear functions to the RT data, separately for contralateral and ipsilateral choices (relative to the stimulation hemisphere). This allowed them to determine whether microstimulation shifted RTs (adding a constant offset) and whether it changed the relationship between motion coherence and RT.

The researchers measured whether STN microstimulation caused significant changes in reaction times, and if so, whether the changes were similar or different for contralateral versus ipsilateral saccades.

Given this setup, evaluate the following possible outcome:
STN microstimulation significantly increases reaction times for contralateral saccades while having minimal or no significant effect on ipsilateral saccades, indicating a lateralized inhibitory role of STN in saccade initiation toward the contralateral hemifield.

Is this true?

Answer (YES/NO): NO